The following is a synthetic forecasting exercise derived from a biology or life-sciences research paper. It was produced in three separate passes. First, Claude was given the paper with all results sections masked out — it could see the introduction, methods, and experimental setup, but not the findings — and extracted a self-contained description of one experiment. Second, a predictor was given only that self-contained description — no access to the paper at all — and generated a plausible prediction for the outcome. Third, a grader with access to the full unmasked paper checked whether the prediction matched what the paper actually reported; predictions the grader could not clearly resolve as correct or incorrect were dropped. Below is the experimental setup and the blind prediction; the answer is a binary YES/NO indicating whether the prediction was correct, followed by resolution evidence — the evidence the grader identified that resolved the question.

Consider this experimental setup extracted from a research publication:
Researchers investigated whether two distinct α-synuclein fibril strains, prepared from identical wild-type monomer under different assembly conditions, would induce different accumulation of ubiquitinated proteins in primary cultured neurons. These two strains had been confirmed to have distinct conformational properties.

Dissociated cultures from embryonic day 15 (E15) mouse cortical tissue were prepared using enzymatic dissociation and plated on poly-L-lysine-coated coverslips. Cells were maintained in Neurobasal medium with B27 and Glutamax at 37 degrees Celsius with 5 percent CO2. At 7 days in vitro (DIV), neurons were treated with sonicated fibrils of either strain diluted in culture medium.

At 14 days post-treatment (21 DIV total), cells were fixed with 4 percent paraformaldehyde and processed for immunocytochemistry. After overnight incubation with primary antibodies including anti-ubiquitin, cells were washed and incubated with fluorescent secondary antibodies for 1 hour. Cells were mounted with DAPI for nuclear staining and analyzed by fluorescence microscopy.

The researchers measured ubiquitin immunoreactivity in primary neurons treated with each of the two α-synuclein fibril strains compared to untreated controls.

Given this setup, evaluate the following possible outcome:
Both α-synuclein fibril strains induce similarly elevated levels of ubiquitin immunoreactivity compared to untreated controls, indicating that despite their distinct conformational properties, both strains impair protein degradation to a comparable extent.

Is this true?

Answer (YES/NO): NO